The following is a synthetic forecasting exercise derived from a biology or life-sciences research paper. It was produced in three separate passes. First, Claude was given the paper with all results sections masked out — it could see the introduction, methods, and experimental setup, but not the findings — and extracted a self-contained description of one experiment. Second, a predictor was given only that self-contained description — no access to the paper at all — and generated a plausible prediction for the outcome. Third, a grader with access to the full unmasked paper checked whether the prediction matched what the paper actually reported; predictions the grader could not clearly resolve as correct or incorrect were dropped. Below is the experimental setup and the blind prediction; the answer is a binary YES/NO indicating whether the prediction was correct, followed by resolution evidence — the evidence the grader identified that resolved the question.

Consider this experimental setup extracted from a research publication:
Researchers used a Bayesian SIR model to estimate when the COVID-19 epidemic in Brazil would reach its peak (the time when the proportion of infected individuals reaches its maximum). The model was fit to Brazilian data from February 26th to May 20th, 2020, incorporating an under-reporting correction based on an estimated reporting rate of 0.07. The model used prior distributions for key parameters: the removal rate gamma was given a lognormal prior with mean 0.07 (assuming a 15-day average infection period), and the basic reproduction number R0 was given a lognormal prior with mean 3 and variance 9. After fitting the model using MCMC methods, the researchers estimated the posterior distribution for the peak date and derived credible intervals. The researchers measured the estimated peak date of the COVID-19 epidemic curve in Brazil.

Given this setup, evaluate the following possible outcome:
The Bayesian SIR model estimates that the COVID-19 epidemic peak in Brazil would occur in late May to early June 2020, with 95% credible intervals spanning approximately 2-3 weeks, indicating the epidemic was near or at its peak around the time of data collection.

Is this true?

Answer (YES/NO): NO